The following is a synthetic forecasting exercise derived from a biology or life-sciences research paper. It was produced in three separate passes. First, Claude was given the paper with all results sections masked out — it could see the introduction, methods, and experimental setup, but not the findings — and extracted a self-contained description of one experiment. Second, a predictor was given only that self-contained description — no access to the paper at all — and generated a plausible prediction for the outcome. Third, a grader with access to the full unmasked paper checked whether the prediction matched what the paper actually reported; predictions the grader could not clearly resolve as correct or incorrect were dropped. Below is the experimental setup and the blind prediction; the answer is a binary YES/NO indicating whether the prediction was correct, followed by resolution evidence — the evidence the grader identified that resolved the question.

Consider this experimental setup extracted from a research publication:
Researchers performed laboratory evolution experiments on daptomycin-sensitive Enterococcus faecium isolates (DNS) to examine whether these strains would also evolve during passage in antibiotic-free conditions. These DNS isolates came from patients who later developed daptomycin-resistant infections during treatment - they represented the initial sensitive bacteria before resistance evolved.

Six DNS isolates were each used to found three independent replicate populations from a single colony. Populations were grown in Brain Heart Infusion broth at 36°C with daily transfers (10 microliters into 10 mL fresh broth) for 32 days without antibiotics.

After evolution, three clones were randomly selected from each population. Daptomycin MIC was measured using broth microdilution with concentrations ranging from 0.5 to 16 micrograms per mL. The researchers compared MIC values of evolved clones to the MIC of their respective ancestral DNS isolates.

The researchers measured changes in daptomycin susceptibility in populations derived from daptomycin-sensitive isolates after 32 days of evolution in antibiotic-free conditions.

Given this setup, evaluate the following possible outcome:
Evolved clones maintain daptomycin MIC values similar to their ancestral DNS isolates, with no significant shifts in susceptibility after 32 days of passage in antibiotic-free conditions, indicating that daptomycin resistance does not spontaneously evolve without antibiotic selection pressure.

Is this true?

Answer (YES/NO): YES